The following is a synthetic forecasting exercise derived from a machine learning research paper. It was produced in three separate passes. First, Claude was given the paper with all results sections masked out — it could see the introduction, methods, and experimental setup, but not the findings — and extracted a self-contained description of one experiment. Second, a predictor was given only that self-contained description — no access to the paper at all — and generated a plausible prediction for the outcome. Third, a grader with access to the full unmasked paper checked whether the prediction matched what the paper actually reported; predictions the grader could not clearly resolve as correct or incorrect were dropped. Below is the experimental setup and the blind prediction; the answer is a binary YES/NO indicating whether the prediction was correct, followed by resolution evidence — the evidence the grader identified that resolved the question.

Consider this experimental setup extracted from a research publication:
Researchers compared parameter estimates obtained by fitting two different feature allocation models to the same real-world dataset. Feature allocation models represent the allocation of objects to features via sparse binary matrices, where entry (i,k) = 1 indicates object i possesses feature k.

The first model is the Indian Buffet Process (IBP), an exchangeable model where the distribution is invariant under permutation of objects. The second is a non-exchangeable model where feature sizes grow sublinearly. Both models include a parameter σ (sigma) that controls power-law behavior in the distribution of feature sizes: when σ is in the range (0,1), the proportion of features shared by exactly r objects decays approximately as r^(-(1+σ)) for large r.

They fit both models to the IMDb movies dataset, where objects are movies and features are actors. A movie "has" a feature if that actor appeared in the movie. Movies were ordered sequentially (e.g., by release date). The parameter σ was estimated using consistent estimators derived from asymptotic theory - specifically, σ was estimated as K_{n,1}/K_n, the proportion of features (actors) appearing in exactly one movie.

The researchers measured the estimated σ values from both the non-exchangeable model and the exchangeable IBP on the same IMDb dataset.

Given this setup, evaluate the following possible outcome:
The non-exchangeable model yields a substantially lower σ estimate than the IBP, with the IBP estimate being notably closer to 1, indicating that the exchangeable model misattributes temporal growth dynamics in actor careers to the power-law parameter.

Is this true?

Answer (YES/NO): NO